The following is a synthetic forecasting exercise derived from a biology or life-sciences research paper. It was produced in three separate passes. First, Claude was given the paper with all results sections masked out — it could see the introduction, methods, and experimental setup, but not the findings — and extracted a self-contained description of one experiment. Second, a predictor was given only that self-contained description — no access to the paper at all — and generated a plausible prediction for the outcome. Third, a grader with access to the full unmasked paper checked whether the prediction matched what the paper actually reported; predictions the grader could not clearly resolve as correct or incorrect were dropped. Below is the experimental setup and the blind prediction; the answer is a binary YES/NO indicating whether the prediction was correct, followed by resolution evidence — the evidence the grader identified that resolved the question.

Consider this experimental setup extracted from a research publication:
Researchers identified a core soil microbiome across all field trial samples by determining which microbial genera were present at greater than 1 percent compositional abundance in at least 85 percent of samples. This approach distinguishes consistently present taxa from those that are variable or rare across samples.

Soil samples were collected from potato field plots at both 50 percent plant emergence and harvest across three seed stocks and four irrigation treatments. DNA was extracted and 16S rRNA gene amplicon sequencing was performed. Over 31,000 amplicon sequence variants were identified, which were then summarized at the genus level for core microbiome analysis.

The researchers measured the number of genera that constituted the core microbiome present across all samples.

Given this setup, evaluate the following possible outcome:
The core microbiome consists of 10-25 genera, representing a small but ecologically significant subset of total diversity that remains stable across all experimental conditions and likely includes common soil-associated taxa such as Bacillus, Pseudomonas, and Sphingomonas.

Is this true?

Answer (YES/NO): NO